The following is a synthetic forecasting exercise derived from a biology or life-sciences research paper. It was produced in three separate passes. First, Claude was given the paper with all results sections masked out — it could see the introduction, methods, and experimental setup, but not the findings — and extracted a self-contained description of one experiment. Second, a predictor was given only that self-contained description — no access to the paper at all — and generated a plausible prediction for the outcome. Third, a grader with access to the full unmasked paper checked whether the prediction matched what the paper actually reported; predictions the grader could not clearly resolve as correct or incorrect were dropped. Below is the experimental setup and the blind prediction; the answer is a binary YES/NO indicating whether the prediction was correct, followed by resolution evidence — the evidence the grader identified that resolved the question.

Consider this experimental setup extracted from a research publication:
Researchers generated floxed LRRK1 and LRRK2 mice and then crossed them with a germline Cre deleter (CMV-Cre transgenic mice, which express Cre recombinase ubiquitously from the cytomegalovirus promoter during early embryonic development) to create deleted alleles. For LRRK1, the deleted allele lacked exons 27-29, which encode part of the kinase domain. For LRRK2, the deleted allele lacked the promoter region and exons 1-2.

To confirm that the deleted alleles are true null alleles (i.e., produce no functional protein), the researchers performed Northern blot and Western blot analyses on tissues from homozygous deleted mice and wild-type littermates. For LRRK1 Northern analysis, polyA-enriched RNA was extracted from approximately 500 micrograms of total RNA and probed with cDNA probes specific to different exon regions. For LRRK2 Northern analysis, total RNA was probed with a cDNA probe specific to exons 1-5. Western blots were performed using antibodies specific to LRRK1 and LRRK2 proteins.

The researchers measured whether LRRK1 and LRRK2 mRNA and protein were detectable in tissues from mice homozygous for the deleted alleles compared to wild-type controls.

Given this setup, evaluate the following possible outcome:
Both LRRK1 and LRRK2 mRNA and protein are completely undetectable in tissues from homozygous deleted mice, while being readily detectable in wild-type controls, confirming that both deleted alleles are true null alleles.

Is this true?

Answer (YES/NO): NO